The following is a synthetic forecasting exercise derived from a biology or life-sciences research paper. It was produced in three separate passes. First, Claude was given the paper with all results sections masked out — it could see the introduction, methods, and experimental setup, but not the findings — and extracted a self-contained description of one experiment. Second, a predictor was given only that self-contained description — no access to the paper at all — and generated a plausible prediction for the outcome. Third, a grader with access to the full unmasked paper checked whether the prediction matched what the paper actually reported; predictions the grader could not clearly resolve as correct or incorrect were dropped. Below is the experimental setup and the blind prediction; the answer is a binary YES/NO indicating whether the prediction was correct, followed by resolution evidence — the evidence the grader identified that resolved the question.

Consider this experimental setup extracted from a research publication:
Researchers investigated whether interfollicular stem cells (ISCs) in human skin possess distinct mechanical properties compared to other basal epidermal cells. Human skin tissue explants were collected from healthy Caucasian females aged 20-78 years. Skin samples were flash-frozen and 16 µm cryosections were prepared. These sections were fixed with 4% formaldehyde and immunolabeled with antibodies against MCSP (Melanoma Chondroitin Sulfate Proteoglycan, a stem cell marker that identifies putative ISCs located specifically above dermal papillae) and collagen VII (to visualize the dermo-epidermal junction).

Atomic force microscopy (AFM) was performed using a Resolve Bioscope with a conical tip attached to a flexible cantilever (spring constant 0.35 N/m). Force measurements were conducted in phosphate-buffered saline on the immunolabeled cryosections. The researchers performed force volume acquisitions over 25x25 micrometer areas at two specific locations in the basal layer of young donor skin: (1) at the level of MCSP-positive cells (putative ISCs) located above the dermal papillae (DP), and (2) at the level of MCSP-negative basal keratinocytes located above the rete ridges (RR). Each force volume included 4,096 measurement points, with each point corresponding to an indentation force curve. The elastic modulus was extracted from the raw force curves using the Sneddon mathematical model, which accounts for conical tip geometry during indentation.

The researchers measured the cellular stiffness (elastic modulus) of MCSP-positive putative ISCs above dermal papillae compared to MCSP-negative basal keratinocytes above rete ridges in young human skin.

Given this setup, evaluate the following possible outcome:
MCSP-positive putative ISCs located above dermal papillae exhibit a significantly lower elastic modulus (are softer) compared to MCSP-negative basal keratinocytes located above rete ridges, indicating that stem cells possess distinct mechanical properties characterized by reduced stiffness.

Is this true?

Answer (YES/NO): NO